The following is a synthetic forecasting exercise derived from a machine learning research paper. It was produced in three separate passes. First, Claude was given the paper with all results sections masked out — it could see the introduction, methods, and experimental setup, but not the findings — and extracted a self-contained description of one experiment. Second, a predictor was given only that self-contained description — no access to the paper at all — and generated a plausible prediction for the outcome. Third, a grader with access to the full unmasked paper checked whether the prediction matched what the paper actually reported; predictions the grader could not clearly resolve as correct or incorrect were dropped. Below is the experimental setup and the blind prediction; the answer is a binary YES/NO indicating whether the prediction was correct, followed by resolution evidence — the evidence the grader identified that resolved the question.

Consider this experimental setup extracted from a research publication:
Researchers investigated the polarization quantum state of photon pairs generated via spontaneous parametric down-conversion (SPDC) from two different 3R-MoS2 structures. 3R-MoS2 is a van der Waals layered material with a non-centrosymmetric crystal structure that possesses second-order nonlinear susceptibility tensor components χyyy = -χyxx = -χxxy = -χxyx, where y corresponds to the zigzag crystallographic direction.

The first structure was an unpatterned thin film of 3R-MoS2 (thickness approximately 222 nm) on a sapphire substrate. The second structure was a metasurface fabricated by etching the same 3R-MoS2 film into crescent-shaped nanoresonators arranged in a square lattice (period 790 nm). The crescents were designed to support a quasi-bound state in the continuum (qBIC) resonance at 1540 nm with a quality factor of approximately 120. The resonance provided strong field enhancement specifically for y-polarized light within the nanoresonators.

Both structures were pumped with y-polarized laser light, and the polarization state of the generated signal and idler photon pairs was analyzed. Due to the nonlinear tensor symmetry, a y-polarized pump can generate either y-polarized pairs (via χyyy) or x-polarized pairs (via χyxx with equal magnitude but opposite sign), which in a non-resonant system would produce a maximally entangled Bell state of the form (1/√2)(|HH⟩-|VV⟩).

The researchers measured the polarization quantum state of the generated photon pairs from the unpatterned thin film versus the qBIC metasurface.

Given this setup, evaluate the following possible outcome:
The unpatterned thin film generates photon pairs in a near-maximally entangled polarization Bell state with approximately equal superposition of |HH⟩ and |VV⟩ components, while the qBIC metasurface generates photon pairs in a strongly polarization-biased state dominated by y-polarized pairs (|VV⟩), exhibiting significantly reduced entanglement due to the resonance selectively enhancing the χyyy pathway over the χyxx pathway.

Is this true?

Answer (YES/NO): YES